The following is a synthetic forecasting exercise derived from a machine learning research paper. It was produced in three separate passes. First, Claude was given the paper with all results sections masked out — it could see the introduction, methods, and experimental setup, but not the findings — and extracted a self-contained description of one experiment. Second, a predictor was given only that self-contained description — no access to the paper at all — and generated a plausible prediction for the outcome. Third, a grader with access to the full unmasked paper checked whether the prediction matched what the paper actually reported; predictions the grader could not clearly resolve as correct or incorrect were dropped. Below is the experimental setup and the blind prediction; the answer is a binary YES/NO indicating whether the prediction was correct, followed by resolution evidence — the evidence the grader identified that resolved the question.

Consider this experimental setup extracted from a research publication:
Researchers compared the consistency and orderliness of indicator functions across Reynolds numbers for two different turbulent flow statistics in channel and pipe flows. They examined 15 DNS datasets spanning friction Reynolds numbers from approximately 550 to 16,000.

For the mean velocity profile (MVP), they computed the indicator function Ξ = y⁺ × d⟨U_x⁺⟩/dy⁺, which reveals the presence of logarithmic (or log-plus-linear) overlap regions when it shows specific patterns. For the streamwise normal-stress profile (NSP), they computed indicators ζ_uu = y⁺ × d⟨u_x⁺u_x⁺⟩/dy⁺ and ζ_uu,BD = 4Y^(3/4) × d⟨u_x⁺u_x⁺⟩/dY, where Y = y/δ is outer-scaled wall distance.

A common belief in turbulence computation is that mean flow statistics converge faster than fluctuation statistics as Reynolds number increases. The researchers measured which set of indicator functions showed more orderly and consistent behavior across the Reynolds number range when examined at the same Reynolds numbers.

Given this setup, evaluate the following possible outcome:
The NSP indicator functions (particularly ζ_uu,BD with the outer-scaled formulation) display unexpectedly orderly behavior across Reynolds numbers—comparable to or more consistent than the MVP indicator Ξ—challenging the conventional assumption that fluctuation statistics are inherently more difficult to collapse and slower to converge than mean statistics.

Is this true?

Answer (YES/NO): YES